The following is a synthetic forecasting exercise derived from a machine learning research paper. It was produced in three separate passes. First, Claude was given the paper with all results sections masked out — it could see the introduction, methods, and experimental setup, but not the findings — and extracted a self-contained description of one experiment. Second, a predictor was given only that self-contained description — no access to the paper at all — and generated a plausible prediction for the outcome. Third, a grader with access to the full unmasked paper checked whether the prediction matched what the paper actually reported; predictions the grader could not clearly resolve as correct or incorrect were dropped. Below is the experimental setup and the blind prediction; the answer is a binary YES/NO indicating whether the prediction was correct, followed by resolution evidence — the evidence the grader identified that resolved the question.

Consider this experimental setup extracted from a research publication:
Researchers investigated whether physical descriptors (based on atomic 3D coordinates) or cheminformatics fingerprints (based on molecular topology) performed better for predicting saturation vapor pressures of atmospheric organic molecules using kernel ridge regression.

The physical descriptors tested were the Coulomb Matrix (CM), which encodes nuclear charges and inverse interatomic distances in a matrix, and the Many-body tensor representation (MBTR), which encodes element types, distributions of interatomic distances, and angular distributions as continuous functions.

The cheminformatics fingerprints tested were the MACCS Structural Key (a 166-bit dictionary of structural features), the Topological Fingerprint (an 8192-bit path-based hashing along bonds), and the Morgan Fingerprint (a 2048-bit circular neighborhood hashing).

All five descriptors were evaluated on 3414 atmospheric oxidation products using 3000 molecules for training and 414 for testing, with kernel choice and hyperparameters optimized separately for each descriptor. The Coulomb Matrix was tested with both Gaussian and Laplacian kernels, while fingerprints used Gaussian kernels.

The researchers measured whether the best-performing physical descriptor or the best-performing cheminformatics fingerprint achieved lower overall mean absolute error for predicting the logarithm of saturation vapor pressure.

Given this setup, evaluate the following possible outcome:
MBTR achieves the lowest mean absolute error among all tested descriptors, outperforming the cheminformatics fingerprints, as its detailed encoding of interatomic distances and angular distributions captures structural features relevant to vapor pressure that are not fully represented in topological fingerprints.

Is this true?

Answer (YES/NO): YES